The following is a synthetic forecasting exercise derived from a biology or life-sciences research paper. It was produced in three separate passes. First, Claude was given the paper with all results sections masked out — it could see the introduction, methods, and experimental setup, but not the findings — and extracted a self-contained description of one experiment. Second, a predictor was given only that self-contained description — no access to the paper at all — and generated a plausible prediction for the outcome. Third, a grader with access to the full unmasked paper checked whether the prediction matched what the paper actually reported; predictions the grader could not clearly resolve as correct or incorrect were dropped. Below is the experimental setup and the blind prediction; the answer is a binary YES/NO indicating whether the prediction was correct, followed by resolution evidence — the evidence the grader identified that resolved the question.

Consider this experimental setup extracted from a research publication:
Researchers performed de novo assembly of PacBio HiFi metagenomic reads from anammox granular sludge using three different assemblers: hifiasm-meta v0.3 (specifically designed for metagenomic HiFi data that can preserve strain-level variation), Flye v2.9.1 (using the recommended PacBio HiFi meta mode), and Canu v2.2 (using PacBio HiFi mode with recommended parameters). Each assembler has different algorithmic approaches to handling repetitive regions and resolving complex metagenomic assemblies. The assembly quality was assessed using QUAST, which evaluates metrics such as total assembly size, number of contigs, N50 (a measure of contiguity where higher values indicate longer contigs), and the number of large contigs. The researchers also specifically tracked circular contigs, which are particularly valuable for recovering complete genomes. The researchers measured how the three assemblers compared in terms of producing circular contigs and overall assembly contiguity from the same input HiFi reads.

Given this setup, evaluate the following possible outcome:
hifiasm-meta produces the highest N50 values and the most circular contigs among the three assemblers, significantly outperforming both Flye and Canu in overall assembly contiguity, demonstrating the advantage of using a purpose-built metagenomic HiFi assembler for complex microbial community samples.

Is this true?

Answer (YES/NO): NO